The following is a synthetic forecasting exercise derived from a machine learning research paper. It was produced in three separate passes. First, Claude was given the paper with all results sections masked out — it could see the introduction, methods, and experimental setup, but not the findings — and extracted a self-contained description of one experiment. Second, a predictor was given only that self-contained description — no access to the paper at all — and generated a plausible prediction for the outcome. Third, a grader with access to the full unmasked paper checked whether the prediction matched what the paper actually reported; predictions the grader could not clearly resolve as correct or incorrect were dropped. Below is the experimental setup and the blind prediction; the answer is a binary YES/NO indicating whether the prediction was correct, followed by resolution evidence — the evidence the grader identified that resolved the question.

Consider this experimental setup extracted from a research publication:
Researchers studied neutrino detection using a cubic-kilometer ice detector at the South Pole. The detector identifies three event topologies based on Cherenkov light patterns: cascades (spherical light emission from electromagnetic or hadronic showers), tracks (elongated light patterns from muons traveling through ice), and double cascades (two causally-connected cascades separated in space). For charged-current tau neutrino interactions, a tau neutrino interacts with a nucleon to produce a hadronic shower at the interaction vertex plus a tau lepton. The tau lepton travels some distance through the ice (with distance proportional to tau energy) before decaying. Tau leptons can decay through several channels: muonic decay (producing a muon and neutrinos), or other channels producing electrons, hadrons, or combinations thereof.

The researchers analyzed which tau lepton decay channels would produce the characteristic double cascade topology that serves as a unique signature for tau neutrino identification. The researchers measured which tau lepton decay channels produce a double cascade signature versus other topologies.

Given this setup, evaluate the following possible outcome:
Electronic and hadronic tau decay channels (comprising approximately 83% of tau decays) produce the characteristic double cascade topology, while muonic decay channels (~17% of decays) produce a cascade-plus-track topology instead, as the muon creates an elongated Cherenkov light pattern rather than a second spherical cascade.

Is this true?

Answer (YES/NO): YES